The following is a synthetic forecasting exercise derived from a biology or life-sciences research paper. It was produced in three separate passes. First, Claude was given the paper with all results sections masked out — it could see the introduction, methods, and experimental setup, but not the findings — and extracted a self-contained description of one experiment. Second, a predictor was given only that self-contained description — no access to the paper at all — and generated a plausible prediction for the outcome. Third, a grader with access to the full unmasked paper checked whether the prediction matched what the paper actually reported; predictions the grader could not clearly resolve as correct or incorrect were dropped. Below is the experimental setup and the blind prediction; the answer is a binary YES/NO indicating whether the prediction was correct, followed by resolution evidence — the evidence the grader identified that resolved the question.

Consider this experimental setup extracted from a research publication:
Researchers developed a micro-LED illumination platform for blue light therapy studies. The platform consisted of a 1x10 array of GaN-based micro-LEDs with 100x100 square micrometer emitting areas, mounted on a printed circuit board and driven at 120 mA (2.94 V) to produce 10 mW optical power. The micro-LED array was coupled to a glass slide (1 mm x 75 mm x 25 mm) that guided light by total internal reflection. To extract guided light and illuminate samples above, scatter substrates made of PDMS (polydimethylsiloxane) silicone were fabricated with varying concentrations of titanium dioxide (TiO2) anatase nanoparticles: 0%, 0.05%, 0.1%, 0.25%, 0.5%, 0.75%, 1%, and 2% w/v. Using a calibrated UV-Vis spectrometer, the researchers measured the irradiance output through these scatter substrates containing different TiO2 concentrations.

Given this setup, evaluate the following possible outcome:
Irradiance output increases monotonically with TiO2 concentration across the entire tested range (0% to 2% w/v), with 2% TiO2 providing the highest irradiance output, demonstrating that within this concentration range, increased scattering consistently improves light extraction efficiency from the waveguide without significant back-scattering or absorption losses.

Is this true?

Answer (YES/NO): NO